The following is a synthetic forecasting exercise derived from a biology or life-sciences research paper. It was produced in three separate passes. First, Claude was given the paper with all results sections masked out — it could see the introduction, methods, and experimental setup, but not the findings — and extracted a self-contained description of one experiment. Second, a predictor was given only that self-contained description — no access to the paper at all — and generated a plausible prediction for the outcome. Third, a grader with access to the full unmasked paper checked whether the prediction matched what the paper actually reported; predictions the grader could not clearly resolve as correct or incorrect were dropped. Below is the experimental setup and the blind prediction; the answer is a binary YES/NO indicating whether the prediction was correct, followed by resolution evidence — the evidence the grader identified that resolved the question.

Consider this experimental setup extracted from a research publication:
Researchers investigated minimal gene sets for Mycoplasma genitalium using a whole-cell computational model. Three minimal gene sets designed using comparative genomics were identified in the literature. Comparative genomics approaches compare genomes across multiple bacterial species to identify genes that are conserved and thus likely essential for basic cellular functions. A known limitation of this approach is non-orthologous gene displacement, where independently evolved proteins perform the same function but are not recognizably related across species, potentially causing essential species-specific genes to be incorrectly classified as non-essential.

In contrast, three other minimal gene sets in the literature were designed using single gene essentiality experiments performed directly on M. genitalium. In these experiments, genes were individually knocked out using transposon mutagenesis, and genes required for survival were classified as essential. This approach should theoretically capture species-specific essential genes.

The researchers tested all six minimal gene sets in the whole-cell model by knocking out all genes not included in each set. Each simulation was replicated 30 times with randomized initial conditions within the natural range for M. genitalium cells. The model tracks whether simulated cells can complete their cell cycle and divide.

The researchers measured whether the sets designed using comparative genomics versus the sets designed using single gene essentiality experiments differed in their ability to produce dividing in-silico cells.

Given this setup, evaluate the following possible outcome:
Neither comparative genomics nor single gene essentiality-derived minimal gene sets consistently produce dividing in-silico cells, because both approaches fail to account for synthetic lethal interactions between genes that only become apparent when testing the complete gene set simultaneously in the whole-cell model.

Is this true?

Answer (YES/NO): NO